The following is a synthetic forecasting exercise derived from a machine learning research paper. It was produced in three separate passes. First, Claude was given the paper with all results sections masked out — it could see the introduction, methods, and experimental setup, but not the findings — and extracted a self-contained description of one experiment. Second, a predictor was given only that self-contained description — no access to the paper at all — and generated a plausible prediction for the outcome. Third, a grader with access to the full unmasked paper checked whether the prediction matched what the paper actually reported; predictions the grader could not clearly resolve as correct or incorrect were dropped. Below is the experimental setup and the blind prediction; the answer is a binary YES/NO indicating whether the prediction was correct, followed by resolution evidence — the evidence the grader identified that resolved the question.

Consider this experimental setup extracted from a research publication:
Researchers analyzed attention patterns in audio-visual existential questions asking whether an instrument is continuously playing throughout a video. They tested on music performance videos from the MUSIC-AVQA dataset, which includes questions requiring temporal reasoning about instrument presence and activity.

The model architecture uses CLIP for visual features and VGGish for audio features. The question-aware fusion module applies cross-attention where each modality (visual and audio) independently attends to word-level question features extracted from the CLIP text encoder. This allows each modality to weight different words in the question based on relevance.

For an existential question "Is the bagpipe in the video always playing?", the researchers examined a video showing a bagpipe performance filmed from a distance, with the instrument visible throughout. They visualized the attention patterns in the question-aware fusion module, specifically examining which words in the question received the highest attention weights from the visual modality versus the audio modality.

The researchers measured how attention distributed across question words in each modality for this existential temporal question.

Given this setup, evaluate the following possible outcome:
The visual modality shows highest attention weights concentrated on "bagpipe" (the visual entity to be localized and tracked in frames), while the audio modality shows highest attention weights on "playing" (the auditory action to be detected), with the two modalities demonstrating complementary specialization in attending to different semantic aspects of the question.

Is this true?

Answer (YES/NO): NO